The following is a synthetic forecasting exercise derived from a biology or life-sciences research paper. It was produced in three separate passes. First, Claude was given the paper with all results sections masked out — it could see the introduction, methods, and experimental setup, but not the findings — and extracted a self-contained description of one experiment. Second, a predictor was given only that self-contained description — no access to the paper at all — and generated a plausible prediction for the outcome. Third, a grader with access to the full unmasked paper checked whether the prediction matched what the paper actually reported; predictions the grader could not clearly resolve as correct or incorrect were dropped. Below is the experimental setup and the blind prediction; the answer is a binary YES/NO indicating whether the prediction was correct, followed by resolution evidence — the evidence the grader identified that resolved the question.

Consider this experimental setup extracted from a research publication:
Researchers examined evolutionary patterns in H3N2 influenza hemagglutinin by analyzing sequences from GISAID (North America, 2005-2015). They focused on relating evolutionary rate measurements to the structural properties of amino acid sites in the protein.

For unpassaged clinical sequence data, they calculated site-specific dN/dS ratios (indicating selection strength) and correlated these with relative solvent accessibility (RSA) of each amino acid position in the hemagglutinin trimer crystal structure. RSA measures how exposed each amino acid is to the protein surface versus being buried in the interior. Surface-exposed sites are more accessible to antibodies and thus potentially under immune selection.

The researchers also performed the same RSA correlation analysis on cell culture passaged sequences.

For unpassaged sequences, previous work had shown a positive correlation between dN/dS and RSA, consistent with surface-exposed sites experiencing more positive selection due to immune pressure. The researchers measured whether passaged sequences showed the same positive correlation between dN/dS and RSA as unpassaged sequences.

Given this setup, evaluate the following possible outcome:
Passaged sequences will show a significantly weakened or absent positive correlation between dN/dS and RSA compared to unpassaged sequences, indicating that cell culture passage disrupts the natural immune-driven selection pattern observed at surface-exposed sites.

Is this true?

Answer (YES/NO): NO